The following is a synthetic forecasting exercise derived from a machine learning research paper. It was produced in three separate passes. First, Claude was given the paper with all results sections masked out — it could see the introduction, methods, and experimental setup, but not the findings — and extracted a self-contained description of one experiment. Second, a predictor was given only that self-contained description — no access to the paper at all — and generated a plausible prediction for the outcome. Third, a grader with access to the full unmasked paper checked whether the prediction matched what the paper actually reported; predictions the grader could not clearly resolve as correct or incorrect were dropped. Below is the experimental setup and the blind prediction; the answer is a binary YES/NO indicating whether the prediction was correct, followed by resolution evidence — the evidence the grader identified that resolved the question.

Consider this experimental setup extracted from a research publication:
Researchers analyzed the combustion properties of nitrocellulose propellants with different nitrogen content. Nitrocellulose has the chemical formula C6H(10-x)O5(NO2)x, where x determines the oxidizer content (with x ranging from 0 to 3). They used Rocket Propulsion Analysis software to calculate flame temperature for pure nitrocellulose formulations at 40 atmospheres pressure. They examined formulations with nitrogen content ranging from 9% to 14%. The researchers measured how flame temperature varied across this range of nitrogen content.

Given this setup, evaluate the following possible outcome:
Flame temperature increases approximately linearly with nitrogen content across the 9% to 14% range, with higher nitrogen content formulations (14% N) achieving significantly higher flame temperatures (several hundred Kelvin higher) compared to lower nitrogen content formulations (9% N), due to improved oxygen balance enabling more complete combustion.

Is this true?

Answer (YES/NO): YES